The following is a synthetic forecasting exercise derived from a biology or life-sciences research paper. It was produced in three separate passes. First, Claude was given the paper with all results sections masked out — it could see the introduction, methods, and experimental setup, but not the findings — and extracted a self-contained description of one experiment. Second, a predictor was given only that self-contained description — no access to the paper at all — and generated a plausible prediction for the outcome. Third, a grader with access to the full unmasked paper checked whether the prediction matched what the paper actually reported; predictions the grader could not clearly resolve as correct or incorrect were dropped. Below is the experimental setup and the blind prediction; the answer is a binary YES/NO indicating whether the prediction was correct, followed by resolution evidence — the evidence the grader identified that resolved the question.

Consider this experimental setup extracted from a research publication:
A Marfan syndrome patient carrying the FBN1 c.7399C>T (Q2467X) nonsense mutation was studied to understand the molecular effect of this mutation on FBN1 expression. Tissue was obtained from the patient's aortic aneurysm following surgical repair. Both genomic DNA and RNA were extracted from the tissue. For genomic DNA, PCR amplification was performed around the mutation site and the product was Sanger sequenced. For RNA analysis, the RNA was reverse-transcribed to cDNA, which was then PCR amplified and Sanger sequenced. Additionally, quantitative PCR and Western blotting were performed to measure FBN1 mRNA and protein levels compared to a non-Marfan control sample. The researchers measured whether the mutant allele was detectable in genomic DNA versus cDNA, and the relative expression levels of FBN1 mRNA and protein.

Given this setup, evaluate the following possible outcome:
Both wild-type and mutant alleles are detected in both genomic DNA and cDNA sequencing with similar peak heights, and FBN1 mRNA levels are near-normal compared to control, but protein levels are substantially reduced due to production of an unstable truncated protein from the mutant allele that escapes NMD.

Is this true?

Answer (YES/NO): NO